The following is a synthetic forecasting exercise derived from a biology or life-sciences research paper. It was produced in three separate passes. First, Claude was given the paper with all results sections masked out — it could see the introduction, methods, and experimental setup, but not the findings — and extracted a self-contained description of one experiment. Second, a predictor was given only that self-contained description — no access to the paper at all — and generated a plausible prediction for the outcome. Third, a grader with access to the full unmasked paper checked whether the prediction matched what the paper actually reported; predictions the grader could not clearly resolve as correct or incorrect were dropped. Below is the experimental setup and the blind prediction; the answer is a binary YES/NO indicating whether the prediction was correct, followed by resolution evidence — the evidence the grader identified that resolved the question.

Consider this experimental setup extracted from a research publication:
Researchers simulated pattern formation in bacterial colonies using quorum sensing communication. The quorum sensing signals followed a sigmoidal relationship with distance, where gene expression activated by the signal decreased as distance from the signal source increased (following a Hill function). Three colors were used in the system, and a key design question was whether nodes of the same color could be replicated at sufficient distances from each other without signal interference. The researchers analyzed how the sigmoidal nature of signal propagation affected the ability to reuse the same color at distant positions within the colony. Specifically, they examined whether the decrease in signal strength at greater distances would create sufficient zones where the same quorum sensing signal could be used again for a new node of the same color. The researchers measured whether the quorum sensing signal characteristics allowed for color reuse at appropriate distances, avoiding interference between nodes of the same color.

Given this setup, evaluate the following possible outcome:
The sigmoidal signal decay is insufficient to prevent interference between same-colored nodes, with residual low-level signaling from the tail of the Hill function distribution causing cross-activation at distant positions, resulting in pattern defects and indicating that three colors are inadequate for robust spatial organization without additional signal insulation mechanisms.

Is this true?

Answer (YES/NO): NO